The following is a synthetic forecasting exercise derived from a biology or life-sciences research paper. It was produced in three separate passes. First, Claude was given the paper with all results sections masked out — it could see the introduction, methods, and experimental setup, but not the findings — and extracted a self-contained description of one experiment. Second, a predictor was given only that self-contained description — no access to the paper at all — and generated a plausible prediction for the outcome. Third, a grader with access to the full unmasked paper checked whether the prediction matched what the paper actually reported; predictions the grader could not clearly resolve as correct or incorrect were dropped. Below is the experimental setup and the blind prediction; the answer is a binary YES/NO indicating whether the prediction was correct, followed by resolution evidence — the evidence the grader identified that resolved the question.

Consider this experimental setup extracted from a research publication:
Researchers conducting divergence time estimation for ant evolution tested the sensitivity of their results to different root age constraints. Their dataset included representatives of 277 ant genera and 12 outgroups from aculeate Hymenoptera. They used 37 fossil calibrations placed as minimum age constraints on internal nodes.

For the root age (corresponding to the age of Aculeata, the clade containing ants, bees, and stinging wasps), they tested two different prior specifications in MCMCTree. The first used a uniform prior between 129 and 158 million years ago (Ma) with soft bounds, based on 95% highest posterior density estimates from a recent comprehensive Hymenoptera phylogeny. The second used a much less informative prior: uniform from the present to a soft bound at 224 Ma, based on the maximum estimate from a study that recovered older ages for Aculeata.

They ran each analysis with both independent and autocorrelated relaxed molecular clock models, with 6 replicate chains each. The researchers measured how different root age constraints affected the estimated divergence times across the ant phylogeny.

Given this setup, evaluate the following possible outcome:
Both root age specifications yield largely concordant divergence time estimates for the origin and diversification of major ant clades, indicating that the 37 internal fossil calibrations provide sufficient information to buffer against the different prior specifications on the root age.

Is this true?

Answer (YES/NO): NO